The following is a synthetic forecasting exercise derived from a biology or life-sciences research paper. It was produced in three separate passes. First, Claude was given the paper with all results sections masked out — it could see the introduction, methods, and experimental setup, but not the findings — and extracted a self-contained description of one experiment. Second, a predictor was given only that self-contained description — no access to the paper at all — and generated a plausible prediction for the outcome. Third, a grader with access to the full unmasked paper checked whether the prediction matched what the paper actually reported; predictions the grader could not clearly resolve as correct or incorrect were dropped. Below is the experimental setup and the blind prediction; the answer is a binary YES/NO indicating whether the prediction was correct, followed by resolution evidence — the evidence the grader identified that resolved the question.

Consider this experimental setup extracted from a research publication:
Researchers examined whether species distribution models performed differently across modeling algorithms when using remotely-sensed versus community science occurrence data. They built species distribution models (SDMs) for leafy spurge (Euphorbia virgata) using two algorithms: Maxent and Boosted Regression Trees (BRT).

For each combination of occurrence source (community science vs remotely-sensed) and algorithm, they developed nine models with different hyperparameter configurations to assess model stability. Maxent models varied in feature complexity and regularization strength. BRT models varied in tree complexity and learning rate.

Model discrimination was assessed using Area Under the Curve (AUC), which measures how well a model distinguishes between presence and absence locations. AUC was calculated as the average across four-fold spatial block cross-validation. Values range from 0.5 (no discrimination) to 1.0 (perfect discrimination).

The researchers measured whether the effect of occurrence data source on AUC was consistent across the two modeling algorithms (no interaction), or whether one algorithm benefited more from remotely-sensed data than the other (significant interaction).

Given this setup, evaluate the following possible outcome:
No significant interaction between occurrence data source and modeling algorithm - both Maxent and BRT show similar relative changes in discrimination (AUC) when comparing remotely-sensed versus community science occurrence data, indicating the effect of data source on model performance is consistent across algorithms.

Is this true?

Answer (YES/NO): NO